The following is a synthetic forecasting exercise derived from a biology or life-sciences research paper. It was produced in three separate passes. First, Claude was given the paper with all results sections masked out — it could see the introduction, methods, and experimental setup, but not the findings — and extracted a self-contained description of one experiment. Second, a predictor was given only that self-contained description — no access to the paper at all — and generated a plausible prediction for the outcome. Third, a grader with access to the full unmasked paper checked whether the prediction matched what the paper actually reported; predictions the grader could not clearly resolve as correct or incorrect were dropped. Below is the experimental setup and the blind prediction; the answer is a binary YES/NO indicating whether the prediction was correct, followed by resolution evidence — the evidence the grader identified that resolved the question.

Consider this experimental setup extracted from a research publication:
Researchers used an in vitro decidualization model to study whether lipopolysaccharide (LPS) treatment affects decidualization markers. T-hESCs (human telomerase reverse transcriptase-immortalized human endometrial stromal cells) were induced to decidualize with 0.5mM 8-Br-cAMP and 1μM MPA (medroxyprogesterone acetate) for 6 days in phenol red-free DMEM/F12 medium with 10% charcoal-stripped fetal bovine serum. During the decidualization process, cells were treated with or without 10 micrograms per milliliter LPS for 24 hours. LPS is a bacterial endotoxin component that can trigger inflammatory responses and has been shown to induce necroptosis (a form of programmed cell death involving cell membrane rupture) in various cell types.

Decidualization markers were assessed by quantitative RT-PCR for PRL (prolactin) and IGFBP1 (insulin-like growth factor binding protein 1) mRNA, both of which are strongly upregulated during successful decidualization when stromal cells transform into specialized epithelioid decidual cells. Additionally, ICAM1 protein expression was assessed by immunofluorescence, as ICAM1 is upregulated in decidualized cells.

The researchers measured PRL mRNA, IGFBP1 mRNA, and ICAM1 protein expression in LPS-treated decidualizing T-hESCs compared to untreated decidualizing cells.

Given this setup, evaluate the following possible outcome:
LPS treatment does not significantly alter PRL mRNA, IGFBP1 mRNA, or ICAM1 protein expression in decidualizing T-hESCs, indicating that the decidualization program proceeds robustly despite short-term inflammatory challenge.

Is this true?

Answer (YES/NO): NO